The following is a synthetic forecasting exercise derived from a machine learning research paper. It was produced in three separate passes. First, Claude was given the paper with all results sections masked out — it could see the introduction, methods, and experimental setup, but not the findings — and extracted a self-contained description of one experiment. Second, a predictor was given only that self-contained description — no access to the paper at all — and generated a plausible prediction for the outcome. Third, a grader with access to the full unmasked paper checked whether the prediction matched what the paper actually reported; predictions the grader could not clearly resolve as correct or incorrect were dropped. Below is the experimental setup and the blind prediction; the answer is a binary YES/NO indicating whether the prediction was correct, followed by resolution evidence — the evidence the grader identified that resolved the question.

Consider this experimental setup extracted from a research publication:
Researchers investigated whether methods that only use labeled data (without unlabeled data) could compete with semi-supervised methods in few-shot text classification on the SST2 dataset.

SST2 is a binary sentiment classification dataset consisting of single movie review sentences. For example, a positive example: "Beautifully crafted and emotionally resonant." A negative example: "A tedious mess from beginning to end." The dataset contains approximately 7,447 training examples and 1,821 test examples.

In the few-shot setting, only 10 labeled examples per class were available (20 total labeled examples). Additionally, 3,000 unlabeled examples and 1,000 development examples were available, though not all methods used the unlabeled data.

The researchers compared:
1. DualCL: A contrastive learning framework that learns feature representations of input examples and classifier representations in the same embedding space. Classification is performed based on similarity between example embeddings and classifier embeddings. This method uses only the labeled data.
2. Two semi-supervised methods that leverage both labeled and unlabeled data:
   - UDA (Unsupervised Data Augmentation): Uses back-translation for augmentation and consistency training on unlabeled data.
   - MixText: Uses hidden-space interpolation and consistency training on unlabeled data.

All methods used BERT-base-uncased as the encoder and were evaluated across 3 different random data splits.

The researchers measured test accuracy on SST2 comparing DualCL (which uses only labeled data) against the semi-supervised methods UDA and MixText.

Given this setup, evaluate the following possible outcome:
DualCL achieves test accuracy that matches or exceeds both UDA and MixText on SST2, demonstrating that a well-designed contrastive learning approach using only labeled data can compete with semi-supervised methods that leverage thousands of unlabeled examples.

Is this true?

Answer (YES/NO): YES